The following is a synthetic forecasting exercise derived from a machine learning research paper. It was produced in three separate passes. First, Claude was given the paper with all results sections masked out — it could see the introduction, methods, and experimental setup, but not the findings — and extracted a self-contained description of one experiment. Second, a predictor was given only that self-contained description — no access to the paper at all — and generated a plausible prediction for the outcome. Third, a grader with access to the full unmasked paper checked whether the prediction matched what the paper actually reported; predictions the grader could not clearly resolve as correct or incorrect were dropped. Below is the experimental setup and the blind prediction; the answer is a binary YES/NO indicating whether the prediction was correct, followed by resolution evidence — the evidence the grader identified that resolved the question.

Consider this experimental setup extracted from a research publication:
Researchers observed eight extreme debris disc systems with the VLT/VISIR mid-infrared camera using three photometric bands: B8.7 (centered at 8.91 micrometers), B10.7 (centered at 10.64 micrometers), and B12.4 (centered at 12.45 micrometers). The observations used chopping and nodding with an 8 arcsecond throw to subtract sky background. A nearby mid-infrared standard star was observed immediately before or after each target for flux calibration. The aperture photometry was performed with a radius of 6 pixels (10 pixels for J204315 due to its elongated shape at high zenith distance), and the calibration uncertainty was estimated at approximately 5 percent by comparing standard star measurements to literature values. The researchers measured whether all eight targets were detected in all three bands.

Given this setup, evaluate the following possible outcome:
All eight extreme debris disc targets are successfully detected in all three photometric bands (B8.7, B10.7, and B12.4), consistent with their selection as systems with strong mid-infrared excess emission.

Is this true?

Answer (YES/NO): YES